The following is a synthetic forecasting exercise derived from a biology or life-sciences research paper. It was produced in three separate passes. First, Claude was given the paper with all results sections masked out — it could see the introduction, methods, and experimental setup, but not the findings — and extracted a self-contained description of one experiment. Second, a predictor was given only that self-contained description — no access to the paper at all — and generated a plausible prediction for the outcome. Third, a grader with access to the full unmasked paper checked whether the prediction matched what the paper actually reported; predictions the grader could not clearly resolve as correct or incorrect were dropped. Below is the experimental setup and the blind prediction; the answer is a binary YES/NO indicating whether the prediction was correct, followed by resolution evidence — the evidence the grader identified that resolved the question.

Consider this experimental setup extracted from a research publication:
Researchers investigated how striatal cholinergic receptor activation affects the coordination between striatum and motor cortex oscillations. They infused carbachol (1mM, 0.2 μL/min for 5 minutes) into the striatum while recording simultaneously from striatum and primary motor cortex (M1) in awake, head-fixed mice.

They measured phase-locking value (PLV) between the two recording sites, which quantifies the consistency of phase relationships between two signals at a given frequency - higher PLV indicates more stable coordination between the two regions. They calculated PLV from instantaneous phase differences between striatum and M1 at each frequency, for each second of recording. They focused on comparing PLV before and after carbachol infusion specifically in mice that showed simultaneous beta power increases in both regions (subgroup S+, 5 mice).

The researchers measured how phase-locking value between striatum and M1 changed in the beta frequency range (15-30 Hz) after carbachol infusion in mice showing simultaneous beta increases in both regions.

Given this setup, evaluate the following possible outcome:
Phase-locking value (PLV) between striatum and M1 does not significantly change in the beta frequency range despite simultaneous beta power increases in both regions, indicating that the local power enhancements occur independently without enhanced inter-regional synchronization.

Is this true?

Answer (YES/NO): NO